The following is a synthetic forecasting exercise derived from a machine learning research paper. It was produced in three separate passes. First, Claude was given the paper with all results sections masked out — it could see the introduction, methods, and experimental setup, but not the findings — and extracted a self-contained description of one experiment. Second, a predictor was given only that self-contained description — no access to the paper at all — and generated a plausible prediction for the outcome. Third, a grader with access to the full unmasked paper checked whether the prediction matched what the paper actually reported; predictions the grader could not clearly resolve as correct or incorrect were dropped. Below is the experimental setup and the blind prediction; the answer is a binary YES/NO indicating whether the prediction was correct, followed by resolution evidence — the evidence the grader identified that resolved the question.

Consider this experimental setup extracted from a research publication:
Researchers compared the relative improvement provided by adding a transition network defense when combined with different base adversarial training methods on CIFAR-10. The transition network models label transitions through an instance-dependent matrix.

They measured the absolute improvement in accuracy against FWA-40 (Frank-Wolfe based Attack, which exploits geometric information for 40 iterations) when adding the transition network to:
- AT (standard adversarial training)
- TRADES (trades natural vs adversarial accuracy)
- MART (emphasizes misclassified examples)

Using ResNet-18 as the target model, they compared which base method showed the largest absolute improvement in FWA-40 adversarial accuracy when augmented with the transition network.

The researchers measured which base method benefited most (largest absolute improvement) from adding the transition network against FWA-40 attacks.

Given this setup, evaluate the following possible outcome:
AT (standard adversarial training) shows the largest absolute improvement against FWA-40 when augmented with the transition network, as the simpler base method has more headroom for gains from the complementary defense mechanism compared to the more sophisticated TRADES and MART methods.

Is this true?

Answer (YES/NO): YES